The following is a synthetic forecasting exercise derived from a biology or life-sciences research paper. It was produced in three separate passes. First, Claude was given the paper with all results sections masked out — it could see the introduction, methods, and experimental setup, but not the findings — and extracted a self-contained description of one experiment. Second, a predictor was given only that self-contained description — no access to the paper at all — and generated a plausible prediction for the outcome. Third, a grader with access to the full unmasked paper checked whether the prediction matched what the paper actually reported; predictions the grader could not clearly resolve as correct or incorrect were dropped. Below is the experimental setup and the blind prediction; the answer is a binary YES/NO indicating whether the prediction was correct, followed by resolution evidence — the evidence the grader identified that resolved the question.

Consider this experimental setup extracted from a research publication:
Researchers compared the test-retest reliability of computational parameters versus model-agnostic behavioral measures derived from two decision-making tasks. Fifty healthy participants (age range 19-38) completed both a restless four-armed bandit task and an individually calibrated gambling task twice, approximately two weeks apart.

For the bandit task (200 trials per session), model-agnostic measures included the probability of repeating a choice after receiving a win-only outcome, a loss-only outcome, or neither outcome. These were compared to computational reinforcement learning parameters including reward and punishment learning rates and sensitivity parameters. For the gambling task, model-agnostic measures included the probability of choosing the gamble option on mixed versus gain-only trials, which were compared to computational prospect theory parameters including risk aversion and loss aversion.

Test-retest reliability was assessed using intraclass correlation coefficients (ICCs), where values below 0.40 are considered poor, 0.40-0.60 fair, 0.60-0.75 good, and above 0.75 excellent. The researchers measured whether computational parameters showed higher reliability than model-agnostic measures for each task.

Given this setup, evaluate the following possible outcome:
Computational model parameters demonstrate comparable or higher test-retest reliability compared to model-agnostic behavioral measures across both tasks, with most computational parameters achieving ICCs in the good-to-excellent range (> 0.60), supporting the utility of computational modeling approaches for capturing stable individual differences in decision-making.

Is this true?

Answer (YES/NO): YES